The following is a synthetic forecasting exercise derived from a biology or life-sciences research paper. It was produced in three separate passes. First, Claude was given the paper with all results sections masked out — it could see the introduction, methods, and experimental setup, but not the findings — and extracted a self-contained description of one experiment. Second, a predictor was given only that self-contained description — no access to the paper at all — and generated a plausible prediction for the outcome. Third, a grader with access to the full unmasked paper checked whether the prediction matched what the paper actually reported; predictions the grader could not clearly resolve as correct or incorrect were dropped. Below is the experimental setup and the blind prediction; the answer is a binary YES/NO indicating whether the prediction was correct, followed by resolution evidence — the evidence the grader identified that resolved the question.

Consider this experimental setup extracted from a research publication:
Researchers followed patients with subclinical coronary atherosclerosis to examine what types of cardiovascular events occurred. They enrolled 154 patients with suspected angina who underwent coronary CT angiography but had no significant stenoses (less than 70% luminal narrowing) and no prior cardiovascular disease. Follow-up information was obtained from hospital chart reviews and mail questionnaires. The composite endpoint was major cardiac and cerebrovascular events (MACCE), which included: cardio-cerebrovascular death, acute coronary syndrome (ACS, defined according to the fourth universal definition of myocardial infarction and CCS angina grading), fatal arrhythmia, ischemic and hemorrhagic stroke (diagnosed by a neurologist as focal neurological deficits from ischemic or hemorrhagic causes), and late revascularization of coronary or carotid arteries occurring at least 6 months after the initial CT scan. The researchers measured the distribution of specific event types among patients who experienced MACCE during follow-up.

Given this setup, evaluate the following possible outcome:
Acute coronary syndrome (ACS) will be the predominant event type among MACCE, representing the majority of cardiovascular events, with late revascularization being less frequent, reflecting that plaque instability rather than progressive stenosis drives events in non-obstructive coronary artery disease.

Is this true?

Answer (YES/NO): NO